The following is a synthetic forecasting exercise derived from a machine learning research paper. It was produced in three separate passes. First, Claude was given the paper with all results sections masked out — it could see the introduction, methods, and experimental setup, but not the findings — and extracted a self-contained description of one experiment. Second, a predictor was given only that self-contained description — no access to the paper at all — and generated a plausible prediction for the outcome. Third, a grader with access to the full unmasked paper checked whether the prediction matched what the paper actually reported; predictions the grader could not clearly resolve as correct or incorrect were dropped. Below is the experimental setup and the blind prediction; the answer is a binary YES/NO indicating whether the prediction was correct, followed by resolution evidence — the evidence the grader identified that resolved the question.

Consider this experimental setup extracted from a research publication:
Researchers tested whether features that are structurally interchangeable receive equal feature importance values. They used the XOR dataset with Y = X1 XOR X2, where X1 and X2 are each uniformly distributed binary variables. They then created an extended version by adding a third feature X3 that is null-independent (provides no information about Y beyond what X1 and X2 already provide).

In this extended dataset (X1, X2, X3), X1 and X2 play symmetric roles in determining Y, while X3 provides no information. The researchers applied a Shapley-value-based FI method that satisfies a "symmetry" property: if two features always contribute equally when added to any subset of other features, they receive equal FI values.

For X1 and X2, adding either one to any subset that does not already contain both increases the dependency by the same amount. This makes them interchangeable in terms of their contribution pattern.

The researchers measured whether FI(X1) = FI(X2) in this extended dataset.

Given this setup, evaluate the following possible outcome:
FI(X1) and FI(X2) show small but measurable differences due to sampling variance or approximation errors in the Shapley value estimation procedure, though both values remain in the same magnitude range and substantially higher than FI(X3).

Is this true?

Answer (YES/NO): NO